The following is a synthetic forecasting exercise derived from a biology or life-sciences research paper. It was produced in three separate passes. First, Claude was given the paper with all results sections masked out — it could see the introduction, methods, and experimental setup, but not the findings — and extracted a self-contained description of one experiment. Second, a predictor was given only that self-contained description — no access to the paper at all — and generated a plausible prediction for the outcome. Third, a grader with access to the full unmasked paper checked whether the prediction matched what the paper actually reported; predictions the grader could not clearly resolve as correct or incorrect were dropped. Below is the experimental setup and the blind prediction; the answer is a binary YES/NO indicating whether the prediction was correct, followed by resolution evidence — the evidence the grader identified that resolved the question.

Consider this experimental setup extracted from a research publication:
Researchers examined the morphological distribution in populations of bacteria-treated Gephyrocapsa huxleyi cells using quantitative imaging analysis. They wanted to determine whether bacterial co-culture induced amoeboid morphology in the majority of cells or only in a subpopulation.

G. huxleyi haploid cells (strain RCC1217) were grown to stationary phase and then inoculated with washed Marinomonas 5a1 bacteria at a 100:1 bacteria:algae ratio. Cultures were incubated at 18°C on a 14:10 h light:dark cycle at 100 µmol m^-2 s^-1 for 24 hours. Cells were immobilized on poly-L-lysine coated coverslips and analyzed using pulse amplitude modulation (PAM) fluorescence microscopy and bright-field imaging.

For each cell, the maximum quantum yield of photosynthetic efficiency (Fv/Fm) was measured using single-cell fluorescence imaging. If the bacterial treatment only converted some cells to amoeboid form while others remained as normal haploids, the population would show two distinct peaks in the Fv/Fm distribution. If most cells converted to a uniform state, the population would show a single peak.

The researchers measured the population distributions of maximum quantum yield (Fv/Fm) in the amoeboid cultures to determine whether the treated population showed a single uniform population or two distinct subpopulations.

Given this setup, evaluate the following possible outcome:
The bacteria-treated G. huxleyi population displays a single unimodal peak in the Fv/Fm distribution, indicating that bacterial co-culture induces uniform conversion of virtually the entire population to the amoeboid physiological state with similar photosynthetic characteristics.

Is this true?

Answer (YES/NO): NO